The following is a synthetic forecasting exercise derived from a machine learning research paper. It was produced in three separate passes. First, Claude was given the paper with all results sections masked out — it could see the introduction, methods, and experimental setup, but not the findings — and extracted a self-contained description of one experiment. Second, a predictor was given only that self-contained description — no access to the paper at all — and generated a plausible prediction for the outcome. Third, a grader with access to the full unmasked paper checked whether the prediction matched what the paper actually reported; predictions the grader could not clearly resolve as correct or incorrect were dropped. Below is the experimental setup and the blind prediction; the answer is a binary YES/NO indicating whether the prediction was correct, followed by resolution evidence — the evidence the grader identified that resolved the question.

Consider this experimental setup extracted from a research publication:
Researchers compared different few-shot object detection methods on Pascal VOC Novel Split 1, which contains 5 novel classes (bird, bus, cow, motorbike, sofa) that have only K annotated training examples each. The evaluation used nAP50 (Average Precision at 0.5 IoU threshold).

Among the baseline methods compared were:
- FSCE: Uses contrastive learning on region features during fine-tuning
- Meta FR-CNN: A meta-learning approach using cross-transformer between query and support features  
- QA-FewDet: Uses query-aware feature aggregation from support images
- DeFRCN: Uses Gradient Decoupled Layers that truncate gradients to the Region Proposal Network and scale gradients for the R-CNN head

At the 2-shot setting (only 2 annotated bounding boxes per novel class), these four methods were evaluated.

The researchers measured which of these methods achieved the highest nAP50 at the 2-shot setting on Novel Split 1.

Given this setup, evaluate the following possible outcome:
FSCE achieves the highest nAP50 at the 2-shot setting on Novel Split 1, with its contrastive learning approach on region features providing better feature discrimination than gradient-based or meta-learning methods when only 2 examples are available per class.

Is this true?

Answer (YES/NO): NO